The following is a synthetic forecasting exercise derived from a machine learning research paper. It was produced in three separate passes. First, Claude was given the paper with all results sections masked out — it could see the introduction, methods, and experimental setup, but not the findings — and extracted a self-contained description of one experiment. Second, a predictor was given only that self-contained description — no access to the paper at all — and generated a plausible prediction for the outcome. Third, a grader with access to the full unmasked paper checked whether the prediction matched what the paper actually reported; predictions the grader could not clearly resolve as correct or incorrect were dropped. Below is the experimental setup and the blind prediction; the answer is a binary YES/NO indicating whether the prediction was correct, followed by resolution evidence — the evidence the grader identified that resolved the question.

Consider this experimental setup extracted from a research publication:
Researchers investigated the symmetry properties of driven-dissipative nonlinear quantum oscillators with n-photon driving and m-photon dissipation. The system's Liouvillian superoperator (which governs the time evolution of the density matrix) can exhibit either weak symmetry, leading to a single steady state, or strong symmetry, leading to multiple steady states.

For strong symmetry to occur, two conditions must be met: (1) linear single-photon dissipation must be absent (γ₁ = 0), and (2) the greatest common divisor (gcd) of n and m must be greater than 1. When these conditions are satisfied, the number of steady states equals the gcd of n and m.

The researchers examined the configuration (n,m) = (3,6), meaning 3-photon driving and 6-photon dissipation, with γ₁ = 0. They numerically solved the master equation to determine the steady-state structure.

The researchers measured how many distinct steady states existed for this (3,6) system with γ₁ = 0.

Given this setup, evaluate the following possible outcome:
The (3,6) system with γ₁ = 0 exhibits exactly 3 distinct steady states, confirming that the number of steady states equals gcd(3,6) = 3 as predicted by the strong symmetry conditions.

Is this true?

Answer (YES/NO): YES